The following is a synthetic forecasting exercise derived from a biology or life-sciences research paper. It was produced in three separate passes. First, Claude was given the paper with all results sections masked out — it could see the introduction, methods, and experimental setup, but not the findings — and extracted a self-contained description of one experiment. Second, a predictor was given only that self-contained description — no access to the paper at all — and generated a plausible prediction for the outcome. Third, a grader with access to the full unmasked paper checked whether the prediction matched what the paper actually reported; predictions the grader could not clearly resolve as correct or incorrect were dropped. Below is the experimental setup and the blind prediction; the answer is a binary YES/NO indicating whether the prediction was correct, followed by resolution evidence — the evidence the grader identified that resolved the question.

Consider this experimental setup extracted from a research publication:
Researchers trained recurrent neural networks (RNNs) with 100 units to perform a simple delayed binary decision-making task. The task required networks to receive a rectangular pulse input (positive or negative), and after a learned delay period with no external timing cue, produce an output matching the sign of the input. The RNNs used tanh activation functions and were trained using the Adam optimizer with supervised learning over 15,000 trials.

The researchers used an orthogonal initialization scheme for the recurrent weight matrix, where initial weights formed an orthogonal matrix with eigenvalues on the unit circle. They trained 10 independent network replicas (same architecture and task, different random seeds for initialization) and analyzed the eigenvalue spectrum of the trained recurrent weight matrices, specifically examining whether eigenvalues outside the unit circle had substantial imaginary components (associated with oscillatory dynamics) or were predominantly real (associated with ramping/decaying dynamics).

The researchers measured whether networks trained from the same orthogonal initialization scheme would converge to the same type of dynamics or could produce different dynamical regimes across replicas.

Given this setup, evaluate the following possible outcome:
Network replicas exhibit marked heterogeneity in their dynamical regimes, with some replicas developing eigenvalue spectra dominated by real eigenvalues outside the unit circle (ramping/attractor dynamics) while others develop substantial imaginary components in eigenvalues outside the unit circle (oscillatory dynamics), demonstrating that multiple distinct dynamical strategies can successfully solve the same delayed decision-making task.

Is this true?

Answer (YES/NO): YES